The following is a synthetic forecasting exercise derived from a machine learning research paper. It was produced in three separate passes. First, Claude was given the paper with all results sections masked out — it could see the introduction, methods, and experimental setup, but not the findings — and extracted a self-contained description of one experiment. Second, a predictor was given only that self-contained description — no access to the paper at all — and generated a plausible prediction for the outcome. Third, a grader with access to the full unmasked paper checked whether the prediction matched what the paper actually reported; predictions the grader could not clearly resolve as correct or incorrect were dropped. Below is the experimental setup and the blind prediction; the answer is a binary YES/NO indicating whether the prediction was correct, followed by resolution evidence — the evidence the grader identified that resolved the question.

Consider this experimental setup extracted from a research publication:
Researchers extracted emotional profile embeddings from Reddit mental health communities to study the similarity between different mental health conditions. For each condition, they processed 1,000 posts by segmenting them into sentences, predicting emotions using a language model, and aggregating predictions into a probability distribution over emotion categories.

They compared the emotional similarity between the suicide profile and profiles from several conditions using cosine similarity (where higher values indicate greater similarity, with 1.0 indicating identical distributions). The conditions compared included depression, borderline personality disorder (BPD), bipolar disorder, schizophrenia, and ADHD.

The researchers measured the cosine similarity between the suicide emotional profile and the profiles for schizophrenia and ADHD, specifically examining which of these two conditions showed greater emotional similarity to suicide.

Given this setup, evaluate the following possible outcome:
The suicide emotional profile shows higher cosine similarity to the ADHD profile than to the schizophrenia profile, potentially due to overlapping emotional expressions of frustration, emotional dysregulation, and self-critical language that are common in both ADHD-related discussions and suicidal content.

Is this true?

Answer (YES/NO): NO